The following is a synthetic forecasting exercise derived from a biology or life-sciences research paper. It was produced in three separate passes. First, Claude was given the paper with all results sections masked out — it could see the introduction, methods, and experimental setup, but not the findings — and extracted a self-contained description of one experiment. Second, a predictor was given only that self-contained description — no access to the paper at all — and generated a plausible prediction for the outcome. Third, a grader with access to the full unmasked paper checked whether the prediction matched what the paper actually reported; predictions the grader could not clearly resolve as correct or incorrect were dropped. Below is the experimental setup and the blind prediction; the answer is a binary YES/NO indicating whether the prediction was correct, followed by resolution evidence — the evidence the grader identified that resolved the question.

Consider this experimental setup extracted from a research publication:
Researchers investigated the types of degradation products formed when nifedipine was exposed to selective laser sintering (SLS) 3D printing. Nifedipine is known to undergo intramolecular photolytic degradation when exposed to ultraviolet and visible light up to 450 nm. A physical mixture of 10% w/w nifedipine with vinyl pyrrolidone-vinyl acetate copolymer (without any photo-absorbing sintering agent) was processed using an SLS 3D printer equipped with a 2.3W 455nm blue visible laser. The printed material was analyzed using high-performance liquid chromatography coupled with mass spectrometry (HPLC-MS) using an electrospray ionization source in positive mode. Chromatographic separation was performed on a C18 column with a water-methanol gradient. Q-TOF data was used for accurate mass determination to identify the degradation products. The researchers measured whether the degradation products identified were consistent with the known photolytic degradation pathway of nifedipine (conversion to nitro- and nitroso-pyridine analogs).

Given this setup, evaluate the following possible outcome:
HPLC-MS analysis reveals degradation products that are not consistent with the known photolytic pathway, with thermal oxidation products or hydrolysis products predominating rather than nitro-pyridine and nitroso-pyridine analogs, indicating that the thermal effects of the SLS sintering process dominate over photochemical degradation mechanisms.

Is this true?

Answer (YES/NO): NO